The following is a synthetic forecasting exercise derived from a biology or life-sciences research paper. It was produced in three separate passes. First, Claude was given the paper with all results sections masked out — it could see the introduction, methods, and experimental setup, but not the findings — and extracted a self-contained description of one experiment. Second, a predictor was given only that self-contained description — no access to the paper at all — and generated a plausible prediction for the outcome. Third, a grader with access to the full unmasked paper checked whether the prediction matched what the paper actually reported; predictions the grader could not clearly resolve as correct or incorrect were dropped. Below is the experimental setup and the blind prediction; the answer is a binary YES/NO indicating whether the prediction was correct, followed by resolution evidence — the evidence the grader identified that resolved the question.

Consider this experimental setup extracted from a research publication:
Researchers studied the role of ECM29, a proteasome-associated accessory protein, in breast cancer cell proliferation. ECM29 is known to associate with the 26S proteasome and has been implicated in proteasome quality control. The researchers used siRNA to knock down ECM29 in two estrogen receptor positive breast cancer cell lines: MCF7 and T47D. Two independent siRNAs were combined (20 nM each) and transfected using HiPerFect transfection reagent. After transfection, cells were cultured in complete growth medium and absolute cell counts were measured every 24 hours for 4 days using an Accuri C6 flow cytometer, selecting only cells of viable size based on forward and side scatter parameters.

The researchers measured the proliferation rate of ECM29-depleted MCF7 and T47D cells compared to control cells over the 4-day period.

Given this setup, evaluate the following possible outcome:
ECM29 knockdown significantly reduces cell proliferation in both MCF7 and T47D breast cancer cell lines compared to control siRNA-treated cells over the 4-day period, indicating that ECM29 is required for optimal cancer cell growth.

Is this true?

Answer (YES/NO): YES